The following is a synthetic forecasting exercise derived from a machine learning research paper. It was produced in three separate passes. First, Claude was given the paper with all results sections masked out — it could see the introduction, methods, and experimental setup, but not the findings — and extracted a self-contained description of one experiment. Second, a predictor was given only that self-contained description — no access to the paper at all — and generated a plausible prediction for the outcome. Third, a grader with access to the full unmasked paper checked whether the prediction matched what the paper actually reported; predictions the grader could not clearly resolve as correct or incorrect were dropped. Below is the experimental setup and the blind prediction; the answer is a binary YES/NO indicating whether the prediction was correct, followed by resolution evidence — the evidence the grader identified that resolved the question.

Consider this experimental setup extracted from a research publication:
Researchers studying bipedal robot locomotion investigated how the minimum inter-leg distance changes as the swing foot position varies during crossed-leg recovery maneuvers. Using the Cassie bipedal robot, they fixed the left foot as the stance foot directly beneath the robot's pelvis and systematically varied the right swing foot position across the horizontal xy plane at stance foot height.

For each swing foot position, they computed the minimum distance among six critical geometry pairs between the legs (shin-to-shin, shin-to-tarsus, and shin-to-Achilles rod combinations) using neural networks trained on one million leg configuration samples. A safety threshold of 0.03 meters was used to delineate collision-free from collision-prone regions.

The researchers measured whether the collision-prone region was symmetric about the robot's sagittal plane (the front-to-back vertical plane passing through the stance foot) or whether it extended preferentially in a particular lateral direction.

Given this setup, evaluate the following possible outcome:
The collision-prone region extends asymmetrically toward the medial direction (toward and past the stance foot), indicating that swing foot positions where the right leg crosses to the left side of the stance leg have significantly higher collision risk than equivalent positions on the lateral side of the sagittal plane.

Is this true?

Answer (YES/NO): YES